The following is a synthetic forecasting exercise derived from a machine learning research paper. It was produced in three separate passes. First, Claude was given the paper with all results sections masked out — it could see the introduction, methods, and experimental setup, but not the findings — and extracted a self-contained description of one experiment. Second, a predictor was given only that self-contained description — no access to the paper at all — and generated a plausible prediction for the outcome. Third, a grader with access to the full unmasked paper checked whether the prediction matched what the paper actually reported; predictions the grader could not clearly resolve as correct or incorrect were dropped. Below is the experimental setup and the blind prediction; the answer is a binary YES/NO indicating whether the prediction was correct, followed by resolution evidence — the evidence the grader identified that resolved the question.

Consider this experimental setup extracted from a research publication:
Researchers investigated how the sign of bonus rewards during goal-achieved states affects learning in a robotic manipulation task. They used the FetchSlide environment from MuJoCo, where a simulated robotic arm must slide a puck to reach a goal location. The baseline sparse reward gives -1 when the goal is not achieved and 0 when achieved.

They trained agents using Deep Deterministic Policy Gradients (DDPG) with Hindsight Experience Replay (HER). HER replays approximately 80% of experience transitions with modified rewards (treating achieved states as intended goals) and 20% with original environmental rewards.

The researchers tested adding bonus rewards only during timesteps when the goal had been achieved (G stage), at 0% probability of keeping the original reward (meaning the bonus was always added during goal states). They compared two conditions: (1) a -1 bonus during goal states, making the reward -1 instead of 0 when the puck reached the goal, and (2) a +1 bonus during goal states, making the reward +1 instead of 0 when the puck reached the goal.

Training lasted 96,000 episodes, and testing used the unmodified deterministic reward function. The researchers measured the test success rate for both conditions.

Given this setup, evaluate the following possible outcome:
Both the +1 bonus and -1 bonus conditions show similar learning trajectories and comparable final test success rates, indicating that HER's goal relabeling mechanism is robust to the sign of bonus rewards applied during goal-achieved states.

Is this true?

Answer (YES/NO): YES